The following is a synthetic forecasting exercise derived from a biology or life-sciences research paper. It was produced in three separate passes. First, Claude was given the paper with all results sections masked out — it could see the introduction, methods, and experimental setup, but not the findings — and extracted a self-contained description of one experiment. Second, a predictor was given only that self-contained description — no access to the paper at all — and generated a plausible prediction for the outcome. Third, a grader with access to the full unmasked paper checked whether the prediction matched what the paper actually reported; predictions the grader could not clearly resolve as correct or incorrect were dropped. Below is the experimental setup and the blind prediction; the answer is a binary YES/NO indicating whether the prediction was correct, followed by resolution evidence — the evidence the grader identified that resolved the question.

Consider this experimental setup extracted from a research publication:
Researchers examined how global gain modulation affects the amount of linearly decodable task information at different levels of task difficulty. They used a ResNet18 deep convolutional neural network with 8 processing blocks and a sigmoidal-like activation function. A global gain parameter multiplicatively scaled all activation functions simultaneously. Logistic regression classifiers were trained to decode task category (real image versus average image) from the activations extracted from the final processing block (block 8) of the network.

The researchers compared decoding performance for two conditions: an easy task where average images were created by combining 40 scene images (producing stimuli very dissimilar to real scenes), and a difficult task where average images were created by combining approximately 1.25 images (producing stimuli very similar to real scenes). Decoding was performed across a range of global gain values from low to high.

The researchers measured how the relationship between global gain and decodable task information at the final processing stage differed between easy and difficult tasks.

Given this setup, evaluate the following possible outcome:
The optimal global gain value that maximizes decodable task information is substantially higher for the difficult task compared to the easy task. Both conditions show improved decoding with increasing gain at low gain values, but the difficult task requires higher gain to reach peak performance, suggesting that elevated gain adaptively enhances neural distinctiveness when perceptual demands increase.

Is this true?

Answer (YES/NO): NO